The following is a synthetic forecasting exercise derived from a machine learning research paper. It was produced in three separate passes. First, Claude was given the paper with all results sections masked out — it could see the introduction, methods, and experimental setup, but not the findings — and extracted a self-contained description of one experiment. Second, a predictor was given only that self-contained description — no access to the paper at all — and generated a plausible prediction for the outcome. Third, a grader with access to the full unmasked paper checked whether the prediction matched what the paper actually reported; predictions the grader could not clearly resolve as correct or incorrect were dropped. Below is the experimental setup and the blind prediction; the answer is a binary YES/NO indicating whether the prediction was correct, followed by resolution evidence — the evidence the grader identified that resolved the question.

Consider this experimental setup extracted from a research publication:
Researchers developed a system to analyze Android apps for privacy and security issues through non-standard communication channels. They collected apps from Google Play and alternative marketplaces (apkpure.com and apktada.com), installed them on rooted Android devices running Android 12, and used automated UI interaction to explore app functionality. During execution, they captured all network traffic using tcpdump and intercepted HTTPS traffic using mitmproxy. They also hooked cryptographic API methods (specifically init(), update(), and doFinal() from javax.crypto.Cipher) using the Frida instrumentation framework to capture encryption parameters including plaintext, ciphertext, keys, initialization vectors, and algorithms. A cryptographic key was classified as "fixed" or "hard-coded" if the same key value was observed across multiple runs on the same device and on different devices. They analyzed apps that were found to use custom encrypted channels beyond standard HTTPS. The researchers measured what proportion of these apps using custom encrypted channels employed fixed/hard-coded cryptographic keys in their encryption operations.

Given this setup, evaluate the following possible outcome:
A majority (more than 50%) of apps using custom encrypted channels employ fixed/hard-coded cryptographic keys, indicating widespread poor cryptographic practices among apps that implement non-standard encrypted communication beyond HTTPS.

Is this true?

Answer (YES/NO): YES